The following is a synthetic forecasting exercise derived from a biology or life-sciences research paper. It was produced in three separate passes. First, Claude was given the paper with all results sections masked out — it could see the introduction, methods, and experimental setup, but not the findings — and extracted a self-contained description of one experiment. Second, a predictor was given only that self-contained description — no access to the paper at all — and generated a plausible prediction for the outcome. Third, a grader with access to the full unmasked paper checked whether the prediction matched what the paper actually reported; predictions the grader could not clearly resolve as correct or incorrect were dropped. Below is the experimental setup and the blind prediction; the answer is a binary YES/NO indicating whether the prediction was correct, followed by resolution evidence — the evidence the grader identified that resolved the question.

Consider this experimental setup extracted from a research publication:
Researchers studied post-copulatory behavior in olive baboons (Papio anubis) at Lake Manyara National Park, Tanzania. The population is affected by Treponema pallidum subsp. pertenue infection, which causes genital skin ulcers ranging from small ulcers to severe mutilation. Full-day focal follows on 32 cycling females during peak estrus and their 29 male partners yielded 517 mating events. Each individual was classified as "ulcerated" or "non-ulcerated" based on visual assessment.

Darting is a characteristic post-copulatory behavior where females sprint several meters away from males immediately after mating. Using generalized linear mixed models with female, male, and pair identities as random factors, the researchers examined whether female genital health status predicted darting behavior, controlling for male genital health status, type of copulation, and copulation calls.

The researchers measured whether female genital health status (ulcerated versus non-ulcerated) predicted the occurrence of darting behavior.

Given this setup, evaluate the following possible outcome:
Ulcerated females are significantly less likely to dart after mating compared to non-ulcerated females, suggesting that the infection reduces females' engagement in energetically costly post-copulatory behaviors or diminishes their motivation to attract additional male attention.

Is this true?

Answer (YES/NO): NO